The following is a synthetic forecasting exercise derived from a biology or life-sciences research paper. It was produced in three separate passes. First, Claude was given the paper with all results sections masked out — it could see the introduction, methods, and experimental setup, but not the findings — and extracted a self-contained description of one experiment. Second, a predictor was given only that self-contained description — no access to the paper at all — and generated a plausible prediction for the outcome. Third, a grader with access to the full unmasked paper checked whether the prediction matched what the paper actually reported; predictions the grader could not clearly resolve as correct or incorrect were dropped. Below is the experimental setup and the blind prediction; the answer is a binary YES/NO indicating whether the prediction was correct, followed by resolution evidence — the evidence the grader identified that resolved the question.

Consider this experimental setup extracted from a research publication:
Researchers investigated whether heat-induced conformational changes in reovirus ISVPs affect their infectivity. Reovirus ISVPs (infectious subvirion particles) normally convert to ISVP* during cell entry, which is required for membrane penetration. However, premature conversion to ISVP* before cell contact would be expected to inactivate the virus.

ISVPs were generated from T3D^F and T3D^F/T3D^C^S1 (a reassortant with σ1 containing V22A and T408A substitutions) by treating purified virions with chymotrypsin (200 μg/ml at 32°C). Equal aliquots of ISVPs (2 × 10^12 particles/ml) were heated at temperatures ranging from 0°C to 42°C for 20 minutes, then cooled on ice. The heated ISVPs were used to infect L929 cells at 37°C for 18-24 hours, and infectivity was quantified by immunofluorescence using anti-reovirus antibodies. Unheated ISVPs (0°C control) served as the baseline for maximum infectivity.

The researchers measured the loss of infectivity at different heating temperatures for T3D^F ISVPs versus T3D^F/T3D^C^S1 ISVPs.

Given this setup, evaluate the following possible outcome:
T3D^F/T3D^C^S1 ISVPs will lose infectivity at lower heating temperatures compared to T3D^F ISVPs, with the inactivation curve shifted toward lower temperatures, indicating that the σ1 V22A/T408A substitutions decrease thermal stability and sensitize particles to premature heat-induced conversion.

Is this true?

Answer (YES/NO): YES